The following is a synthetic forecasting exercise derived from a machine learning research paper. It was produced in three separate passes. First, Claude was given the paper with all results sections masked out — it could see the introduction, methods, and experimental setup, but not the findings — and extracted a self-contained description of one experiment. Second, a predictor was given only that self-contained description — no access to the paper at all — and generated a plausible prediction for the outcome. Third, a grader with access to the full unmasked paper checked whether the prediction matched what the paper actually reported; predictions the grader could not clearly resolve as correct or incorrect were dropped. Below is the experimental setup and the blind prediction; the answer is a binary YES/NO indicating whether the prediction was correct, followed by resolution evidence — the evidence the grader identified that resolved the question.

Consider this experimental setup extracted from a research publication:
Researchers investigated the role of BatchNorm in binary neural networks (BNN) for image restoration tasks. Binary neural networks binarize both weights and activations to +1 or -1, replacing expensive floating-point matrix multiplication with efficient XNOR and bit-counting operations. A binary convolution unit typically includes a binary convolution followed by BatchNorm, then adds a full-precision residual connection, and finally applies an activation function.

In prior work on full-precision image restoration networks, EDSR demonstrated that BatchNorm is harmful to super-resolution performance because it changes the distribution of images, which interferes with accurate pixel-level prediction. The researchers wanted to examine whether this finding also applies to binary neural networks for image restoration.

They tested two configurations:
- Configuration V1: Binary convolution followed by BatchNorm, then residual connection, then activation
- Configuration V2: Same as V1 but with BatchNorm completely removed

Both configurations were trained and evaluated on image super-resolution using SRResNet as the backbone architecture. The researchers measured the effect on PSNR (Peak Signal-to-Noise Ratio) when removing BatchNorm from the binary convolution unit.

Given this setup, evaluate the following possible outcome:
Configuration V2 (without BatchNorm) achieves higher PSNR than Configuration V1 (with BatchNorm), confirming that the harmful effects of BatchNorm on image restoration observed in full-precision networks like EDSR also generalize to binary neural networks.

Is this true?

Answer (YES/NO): NO